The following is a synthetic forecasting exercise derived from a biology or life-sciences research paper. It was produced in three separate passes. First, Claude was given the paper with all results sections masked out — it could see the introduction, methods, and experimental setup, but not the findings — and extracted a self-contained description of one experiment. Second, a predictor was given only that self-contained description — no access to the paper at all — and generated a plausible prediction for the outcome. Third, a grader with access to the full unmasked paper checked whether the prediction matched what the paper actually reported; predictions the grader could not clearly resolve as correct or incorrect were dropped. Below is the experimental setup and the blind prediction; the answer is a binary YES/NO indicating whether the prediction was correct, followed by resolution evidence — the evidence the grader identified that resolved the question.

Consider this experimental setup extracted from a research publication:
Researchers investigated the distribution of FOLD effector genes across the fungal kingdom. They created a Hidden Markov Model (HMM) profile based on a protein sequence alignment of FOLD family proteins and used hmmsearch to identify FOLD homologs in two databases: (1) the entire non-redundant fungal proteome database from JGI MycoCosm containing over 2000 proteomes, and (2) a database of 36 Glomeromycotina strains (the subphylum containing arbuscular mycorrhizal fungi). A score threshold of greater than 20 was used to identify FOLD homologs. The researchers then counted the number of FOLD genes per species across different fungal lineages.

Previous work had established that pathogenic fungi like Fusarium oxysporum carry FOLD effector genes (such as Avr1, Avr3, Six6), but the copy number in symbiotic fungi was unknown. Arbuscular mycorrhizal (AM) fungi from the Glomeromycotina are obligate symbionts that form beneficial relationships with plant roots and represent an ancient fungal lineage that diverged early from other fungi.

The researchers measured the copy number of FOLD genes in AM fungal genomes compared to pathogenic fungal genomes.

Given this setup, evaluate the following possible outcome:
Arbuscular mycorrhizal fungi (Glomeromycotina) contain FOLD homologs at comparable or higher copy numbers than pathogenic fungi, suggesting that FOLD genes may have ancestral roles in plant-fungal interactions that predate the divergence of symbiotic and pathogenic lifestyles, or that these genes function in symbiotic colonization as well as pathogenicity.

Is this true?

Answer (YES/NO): YES